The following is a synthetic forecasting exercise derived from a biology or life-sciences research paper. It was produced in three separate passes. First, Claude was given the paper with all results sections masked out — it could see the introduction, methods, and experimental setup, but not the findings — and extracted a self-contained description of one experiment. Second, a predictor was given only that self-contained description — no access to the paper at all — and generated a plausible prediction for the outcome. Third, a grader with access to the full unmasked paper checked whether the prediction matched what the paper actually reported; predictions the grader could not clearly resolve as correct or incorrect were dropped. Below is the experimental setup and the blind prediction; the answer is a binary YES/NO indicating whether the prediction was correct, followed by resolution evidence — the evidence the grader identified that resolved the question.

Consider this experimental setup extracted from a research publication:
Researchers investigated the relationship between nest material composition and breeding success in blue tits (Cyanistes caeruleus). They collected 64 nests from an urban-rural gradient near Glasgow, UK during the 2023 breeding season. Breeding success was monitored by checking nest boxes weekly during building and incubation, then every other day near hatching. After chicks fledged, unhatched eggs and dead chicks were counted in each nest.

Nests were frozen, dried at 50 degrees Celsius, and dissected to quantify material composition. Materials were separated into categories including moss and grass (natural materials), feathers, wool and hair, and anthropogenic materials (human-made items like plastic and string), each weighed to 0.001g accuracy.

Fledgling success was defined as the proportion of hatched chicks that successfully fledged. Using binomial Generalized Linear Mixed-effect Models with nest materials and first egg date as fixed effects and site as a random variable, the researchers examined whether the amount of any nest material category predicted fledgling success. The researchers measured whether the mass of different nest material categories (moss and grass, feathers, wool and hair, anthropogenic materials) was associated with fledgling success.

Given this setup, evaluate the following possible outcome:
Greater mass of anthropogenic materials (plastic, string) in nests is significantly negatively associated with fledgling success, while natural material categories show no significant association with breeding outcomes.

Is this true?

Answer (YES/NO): NO